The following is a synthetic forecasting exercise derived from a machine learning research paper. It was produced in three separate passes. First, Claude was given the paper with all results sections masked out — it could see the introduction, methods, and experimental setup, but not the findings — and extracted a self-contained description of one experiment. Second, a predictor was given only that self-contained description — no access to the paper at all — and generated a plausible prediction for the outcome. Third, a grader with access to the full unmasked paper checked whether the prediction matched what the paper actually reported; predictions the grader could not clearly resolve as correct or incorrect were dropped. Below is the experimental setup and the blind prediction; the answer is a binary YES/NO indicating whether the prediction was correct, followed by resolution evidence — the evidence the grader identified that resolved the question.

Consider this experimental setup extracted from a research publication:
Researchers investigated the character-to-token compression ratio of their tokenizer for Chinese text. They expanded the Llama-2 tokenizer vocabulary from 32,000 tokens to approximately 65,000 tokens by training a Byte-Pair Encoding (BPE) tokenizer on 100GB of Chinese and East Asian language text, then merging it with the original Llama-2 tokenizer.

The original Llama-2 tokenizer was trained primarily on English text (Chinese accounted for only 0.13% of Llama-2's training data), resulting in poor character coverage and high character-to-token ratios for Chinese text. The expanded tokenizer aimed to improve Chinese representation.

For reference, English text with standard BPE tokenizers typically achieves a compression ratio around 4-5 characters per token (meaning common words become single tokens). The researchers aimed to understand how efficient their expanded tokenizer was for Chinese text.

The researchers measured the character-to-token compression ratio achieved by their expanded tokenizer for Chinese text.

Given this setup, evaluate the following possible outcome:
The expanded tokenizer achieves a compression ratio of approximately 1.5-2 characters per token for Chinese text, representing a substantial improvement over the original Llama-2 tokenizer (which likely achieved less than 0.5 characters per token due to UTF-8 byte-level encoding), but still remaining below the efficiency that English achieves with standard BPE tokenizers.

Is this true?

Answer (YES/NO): YES